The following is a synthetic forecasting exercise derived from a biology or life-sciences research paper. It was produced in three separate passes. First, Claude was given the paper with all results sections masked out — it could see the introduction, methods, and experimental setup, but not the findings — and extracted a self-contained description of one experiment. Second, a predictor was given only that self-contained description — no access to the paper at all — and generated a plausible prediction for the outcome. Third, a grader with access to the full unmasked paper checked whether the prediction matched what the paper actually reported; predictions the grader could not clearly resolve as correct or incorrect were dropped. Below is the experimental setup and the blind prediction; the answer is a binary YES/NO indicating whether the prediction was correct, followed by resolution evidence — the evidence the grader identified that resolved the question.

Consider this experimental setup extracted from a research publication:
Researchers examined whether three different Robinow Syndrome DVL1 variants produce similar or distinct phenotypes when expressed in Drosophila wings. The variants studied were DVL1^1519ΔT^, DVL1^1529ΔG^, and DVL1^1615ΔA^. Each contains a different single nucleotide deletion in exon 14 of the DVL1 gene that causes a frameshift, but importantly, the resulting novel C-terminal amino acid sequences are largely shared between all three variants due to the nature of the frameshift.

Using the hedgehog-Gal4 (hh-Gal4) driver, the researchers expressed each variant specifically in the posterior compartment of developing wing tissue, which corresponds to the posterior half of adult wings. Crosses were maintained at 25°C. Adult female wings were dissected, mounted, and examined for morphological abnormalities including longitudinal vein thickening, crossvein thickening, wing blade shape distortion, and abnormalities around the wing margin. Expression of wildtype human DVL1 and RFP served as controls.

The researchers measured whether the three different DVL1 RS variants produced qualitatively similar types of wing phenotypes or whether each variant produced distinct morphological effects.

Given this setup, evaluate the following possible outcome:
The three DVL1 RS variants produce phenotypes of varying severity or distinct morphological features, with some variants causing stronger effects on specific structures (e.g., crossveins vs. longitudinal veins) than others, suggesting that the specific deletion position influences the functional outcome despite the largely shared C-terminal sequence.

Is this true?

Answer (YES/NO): NO